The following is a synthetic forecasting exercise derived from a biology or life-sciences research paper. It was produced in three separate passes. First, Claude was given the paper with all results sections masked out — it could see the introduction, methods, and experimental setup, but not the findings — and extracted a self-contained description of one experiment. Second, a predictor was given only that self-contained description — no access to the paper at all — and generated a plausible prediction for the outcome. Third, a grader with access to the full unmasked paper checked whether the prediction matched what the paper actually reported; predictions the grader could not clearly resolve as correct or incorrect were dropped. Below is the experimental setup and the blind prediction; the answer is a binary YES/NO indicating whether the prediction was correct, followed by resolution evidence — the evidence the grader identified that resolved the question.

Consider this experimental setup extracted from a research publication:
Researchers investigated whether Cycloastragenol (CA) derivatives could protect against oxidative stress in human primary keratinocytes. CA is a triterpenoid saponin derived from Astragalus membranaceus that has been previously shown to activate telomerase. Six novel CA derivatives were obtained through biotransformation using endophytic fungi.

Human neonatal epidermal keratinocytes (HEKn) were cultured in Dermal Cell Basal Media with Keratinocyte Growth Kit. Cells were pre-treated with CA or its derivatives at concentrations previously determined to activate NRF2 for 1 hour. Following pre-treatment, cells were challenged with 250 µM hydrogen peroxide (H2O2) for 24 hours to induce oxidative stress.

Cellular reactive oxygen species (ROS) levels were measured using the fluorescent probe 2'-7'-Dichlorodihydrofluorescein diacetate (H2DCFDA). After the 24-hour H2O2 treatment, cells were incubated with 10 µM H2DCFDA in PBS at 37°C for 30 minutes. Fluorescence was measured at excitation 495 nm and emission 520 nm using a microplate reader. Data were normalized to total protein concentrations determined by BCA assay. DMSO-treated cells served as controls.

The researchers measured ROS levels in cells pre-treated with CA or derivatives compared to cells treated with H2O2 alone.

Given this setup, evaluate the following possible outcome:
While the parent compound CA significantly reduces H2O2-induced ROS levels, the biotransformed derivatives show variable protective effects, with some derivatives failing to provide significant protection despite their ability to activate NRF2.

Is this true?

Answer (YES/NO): NO